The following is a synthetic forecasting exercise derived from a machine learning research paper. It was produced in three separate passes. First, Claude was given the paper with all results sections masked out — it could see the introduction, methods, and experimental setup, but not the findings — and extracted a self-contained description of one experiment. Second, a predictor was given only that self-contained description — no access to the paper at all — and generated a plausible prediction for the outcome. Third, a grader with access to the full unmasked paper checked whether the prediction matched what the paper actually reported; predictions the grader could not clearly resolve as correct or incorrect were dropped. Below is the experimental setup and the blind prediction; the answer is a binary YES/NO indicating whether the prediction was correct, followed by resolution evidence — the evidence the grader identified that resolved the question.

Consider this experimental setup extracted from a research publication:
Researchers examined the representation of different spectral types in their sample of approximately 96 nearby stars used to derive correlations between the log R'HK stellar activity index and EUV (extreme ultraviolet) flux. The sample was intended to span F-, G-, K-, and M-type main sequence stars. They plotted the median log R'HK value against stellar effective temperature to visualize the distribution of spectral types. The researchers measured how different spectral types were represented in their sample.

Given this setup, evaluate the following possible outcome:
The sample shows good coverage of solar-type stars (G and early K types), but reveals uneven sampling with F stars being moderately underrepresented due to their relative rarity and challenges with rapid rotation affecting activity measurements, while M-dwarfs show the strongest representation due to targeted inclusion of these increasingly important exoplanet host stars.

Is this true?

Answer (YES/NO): NO